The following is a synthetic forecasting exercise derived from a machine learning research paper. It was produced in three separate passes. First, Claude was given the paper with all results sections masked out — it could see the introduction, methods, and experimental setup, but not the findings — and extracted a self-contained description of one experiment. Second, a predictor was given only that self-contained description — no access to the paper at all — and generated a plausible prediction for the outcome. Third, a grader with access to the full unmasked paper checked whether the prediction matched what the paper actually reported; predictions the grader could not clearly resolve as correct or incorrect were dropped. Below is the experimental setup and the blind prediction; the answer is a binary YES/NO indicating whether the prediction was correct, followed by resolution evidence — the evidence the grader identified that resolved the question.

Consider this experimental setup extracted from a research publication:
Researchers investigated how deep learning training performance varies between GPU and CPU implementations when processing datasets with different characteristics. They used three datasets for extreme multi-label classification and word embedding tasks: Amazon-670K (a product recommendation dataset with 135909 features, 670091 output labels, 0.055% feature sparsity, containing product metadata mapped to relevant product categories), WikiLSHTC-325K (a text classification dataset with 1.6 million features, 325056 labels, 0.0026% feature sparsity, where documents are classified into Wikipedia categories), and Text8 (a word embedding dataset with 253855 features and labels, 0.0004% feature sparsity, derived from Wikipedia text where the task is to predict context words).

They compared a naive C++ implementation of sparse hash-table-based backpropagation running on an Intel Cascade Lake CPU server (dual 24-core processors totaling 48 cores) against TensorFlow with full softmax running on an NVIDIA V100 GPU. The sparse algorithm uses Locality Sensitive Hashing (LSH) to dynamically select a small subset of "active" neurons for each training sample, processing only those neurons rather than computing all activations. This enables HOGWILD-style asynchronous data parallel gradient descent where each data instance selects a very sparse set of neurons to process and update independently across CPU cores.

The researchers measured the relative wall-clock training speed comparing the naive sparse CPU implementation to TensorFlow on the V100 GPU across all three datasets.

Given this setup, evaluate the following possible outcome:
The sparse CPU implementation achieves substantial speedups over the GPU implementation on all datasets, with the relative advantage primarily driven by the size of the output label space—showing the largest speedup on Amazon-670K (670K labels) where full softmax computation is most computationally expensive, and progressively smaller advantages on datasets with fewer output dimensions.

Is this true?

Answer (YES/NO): NO